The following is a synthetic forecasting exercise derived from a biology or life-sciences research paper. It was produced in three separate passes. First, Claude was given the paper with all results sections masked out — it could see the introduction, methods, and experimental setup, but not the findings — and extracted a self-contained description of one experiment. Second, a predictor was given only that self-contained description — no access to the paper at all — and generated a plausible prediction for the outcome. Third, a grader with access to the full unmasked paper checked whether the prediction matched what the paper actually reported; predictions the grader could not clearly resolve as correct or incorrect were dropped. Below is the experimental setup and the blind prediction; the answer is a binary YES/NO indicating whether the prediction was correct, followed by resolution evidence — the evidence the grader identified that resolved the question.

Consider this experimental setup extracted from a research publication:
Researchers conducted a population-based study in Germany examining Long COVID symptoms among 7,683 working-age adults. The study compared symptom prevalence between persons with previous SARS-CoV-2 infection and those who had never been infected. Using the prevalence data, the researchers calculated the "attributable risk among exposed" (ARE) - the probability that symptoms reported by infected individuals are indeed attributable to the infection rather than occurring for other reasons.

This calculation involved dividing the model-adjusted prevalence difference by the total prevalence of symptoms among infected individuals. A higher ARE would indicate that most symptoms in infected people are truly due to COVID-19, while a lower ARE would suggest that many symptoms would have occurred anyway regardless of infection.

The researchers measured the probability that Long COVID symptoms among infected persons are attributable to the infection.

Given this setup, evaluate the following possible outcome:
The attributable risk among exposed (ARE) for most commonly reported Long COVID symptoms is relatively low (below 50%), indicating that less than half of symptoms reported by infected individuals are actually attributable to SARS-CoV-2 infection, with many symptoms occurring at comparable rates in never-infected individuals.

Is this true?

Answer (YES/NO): YES